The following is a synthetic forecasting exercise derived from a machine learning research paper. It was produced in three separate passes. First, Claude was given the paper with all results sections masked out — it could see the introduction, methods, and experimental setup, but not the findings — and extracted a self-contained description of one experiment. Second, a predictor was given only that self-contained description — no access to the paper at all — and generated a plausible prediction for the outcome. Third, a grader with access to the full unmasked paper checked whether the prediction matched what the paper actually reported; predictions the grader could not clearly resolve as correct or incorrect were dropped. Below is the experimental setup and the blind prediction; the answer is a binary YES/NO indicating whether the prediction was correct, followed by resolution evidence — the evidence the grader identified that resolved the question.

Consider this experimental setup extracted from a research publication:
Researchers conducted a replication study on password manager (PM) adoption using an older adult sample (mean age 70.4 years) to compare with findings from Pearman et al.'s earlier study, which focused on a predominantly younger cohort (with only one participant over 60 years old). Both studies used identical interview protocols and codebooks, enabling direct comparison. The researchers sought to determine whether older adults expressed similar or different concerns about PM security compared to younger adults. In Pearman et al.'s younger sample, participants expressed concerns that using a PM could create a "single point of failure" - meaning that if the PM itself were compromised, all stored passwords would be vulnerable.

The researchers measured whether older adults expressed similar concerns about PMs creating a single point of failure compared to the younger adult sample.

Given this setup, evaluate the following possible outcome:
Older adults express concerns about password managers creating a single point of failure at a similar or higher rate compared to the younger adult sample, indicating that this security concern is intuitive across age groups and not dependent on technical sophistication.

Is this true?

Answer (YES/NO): YES